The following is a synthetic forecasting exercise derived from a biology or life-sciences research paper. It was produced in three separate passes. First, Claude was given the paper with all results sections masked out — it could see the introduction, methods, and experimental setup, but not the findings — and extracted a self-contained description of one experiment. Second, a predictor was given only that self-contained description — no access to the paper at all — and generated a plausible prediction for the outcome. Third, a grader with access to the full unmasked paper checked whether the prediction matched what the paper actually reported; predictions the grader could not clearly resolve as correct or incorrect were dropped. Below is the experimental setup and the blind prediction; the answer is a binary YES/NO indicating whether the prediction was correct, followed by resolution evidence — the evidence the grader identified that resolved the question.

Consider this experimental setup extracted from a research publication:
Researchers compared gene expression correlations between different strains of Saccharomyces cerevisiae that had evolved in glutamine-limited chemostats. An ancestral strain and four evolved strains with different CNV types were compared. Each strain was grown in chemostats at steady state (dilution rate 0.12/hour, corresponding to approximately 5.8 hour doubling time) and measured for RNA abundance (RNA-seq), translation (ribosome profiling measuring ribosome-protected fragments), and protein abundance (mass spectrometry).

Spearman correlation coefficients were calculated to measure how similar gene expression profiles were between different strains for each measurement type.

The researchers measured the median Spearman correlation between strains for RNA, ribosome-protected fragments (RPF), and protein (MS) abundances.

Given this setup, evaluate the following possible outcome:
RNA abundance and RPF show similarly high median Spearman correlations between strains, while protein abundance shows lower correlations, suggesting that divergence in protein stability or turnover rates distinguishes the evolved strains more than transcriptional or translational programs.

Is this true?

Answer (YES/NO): NO